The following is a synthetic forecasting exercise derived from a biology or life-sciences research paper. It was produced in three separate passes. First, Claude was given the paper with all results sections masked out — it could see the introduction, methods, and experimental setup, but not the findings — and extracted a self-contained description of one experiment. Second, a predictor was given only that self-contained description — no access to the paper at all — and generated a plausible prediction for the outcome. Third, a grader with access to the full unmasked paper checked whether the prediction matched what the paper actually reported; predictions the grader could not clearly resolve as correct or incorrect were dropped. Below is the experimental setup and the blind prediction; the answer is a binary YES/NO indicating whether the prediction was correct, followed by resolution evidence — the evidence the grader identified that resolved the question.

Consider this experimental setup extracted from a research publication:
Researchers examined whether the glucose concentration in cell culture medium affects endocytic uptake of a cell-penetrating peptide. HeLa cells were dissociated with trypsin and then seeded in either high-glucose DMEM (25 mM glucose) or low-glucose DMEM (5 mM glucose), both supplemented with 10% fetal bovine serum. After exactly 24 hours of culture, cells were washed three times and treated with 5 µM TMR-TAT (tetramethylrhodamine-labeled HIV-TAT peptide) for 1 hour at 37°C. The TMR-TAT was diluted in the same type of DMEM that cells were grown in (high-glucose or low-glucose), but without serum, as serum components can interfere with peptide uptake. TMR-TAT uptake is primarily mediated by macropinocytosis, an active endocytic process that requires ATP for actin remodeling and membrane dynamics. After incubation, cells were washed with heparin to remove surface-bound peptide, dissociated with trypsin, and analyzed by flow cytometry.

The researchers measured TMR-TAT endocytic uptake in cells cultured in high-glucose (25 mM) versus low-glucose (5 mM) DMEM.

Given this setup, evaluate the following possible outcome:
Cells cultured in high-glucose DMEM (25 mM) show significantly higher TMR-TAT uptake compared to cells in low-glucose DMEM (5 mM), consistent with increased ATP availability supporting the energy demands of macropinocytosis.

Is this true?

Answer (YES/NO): NO